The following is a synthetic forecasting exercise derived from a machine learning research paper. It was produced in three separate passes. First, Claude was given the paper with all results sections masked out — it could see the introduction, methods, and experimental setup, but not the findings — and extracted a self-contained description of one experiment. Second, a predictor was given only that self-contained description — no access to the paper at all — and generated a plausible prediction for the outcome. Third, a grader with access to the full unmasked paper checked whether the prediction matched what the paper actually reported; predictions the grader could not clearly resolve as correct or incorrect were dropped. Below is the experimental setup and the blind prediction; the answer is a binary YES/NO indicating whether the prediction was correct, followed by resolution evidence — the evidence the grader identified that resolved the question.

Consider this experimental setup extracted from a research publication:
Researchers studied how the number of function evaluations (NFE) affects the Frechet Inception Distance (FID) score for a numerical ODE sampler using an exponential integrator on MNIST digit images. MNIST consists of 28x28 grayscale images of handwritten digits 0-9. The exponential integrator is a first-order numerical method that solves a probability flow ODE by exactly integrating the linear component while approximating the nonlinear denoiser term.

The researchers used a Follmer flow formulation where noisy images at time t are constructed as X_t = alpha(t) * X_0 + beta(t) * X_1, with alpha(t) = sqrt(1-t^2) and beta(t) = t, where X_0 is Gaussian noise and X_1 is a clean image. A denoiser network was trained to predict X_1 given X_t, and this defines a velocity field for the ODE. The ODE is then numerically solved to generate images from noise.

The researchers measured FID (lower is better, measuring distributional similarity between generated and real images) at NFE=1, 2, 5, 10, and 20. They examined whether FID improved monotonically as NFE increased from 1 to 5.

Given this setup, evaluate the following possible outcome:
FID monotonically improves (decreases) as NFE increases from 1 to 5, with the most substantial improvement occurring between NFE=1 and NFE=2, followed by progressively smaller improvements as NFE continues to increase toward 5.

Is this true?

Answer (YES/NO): NO